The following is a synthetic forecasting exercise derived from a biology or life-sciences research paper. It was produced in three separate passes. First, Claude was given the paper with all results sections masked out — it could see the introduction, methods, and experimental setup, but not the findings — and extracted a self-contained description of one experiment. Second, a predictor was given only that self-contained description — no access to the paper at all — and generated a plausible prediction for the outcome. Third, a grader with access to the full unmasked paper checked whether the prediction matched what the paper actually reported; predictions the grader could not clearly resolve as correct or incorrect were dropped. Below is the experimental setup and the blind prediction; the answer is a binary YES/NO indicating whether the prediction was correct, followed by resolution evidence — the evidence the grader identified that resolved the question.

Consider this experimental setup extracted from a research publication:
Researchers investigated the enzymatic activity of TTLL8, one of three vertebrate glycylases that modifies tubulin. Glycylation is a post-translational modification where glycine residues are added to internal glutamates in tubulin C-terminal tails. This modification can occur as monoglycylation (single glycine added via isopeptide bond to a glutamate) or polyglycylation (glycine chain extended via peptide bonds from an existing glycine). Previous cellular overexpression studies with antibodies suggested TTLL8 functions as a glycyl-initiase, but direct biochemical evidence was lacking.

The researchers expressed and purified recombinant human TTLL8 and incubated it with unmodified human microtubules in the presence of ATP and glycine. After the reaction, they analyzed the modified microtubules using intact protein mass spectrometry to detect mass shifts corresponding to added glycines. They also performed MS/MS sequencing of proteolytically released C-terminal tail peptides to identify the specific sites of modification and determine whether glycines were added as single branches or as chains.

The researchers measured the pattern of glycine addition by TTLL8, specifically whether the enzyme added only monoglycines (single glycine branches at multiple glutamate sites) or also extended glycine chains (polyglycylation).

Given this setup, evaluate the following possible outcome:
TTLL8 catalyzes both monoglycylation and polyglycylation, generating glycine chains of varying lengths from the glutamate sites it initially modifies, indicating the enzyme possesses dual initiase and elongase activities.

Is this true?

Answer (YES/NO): NO